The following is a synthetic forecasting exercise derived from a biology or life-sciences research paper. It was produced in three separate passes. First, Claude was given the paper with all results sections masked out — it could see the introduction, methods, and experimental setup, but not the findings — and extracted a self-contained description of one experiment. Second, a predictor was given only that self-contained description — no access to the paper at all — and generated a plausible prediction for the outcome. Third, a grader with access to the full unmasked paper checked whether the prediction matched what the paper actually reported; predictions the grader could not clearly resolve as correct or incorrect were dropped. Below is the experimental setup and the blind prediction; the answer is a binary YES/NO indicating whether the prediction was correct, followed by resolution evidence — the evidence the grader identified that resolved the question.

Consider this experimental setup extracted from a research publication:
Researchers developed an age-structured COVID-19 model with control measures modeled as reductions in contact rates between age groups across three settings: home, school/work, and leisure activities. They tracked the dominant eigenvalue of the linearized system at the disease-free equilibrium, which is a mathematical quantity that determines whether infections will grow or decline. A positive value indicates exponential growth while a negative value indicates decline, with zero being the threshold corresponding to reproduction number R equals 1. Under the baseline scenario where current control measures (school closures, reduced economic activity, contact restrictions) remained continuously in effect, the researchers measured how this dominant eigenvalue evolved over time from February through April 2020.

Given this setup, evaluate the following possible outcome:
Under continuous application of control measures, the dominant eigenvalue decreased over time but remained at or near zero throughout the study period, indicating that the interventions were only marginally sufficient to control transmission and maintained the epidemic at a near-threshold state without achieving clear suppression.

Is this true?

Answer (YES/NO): NO